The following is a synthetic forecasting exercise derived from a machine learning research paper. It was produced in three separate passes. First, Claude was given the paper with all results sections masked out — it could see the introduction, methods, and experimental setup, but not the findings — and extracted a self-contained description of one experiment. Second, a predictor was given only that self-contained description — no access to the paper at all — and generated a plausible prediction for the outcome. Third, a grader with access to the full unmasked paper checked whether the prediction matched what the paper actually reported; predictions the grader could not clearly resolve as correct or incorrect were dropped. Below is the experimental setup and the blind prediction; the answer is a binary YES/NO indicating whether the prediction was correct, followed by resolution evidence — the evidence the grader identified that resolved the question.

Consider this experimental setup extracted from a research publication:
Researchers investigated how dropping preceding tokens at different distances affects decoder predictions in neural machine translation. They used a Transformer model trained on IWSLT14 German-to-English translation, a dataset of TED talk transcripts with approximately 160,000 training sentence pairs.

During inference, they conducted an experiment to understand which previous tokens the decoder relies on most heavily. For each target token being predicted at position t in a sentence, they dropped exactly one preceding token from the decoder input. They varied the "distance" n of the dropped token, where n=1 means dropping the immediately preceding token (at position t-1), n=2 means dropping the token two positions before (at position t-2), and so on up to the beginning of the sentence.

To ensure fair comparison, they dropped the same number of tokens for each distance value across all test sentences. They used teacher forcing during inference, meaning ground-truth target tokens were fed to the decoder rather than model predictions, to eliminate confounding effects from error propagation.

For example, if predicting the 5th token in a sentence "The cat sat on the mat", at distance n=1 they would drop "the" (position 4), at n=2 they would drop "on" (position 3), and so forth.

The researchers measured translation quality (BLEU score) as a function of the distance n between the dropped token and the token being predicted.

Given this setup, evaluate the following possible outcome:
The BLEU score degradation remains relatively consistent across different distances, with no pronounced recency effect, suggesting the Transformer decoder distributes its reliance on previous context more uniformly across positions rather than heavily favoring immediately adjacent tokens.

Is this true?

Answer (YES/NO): NO